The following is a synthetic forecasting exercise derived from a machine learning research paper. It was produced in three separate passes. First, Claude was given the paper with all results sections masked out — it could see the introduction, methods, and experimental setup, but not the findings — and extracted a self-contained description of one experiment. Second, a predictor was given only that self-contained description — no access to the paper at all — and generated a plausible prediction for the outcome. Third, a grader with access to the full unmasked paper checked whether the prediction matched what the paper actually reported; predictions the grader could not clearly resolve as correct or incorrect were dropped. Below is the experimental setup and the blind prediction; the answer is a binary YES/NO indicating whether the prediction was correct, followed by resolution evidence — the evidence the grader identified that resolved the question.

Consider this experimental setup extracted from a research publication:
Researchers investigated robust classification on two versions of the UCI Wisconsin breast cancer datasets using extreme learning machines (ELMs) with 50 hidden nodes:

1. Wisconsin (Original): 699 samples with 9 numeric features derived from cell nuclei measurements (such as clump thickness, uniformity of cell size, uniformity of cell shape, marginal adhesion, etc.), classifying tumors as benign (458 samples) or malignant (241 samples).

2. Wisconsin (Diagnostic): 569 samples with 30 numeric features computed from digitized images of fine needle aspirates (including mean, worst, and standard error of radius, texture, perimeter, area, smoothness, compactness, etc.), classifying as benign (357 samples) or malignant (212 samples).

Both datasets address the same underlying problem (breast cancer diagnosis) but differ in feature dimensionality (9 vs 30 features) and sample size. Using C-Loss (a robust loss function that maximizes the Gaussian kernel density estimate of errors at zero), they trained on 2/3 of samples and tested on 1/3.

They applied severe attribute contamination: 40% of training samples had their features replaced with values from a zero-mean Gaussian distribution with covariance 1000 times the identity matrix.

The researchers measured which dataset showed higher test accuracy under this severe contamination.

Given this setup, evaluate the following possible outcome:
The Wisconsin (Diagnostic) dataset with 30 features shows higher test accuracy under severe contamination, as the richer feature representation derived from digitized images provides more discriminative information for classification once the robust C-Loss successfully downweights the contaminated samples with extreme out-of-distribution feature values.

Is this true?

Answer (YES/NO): YES